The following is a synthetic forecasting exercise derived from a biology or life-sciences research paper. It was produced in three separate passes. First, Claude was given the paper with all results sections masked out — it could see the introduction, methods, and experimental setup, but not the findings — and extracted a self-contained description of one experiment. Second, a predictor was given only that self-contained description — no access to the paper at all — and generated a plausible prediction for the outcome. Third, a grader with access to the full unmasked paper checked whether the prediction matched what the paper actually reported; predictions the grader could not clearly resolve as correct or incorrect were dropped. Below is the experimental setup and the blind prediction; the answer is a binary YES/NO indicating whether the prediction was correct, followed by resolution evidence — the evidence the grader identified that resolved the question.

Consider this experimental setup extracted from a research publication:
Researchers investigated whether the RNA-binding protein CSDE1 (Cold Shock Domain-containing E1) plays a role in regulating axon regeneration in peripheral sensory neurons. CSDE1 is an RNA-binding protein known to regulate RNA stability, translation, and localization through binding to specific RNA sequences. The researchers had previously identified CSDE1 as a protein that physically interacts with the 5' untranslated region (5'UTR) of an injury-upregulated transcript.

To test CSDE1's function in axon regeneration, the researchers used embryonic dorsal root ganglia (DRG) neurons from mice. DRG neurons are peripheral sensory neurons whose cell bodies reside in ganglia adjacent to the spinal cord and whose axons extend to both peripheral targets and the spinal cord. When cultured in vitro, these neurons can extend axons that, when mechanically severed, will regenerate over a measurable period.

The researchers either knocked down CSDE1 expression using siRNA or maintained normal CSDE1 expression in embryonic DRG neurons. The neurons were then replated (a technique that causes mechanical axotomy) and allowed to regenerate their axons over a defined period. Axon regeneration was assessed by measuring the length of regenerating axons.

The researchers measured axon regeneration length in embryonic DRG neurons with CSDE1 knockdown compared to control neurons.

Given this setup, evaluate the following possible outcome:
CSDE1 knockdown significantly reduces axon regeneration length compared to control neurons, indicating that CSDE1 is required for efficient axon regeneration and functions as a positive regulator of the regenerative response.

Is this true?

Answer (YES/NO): NO